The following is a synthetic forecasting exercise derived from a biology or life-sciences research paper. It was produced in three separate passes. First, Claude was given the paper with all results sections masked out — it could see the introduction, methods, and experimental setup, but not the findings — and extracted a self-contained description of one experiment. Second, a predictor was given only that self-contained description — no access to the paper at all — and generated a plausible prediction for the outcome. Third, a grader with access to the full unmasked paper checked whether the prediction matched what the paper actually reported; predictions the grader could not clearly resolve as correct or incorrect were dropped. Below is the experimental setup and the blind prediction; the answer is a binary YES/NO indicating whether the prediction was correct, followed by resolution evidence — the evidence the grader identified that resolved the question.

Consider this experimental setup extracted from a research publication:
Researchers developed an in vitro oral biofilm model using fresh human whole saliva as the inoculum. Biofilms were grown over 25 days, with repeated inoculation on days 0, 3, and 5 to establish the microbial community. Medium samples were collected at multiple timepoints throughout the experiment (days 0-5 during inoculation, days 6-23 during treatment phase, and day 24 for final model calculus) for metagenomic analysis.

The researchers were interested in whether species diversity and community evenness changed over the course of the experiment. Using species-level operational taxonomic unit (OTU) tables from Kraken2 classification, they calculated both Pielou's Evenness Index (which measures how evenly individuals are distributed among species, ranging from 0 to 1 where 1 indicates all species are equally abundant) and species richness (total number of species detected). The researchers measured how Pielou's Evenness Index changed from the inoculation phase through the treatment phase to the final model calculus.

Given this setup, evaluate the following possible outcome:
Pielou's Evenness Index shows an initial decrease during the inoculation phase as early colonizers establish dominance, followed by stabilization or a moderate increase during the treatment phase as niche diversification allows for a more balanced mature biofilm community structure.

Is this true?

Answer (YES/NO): NO